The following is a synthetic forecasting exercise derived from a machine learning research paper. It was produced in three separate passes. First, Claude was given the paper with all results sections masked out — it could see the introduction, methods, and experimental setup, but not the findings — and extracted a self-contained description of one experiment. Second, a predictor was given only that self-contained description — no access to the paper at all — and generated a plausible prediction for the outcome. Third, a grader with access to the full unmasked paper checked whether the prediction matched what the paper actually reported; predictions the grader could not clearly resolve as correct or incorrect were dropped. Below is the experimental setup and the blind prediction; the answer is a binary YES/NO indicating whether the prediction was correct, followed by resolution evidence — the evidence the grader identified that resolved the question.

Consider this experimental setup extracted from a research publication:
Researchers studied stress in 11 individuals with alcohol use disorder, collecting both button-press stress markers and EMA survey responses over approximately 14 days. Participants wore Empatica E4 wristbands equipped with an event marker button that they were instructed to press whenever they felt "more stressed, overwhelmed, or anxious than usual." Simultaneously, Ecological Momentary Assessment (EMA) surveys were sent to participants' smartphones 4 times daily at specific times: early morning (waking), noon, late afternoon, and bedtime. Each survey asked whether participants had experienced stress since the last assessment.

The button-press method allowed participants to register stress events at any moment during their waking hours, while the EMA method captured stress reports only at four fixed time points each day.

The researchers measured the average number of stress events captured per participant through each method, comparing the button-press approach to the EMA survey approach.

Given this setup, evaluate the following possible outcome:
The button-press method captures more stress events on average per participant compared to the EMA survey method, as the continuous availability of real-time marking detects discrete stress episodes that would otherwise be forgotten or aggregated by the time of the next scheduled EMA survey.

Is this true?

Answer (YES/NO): YES